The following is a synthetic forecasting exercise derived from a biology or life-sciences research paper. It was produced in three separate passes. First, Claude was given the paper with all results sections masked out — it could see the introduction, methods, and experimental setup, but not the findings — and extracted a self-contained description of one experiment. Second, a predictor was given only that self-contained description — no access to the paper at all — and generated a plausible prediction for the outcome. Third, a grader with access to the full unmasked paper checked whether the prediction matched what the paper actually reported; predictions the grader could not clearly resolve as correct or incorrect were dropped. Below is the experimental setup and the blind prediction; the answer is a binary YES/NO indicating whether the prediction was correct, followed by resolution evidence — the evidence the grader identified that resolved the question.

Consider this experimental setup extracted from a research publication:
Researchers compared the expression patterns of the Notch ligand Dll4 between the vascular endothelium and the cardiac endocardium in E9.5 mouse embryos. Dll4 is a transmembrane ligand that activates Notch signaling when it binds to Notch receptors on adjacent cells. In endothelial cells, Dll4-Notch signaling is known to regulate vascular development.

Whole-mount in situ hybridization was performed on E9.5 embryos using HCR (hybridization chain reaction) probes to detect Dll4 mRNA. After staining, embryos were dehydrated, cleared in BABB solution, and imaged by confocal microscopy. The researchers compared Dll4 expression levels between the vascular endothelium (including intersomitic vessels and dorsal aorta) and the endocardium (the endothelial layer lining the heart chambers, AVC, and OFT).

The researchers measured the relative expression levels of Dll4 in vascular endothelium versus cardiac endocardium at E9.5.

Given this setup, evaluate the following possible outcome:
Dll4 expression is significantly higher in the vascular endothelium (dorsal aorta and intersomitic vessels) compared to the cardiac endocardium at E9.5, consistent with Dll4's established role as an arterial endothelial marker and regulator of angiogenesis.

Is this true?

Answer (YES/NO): NO